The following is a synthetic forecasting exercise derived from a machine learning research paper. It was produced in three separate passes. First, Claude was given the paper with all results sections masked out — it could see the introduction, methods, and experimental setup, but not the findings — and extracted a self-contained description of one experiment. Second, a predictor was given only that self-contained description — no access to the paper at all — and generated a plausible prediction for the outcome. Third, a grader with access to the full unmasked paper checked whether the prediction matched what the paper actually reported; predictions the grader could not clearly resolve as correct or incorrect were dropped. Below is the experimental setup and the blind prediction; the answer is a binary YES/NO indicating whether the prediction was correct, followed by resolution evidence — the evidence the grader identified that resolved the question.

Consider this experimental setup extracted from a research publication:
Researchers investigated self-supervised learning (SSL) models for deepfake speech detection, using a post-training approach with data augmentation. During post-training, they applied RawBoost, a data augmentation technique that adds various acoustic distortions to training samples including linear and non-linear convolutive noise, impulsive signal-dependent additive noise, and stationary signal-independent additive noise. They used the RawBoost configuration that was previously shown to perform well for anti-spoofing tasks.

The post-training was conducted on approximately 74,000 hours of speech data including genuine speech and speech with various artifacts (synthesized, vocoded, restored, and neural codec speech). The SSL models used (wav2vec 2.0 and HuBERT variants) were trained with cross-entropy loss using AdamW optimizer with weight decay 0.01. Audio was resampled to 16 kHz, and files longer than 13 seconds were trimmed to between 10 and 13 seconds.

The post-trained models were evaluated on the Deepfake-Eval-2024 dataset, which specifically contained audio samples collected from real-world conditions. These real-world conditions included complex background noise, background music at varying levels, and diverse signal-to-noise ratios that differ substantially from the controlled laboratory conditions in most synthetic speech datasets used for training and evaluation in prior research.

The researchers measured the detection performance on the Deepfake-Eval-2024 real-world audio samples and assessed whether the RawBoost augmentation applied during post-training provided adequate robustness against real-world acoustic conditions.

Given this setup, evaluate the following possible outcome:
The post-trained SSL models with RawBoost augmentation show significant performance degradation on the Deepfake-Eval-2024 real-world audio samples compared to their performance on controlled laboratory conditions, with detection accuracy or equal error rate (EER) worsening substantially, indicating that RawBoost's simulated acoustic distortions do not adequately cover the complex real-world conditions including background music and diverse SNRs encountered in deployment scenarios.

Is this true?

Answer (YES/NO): YES